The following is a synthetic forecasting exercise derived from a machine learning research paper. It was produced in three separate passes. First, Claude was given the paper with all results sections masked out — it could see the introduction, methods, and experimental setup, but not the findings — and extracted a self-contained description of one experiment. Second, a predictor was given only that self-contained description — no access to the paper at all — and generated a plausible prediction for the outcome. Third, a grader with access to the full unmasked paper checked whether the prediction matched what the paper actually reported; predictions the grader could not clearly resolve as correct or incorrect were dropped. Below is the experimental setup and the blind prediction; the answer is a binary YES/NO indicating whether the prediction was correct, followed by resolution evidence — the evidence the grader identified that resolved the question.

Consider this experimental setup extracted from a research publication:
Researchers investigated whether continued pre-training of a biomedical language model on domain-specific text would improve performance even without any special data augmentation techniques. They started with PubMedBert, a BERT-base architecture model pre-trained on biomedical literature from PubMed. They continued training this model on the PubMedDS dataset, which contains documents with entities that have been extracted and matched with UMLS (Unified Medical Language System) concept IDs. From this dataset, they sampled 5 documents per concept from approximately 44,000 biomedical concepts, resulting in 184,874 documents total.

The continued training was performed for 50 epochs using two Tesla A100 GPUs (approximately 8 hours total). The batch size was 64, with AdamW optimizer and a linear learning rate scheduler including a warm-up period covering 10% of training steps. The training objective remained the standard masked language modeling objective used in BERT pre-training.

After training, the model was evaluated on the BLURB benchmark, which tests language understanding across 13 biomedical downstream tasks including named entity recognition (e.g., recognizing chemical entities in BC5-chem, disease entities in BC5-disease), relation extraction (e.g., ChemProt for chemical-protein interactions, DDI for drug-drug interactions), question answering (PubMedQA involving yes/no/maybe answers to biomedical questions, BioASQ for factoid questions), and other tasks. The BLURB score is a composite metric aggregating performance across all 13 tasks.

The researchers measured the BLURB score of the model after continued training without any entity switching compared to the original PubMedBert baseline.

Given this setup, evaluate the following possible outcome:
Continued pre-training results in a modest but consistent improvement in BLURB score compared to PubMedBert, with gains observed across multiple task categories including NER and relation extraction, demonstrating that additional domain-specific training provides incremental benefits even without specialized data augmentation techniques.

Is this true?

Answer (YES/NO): NO